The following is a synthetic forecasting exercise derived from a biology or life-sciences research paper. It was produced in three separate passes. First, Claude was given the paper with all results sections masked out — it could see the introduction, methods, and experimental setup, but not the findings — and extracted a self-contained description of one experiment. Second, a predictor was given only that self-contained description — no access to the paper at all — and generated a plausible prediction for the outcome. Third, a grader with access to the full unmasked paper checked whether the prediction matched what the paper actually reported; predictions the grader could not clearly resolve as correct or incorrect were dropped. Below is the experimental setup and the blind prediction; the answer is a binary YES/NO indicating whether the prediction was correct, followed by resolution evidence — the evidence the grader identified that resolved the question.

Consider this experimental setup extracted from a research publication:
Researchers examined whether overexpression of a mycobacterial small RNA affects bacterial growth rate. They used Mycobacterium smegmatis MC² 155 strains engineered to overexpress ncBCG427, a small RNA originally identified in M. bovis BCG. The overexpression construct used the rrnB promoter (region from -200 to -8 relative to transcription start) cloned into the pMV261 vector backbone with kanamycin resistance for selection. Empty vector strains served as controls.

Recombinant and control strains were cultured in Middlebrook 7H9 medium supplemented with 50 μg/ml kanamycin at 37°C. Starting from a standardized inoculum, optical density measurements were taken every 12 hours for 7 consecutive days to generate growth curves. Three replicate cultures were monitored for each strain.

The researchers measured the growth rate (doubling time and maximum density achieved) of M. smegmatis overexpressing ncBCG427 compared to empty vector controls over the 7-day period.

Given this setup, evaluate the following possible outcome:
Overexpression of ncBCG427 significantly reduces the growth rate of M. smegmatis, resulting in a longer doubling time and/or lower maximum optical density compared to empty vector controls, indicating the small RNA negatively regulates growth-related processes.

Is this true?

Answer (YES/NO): NO